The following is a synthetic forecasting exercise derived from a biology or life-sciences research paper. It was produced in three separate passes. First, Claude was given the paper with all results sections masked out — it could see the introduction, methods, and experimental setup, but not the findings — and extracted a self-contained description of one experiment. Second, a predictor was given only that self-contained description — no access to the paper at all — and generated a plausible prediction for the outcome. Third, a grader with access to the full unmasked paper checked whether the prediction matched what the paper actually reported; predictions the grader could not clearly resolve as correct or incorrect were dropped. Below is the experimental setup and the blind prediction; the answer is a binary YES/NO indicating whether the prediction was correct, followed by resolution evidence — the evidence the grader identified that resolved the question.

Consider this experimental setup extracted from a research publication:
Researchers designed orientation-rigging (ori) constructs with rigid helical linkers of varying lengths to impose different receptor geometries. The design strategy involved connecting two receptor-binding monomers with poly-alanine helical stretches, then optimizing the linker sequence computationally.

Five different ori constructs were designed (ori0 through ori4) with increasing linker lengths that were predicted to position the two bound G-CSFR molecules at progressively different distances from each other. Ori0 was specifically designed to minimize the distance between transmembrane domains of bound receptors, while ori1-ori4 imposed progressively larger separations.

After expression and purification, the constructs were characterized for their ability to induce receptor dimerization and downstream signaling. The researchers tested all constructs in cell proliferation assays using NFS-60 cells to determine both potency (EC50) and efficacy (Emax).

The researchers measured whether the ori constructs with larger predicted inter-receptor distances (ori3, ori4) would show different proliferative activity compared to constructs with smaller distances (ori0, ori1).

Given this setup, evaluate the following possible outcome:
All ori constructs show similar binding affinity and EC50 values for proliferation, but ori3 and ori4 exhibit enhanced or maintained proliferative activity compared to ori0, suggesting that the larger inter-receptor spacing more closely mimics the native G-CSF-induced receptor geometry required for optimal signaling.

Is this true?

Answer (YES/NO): NO